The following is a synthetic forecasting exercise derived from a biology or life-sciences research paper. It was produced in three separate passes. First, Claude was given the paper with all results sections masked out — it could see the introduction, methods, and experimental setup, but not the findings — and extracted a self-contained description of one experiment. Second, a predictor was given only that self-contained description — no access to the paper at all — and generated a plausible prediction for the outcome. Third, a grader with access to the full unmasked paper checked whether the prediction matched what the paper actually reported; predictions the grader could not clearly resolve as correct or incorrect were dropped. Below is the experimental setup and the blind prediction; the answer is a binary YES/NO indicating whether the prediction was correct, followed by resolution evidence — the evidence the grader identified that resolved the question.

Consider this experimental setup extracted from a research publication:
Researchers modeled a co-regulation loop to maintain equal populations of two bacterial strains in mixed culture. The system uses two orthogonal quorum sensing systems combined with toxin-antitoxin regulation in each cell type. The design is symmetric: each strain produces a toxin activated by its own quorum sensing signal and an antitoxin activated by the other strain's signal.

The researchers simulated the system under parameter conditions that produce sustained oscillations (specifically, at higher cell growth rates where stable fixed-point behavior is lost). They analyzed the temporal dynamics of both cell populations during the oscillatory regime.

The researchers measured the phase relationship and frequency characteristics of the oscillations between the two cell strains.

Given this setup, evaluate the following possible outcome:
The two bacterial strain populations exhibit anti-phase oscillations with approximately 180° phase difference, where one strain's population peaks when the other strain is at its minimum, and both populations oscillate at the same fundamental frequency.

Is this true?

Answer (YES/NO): YES